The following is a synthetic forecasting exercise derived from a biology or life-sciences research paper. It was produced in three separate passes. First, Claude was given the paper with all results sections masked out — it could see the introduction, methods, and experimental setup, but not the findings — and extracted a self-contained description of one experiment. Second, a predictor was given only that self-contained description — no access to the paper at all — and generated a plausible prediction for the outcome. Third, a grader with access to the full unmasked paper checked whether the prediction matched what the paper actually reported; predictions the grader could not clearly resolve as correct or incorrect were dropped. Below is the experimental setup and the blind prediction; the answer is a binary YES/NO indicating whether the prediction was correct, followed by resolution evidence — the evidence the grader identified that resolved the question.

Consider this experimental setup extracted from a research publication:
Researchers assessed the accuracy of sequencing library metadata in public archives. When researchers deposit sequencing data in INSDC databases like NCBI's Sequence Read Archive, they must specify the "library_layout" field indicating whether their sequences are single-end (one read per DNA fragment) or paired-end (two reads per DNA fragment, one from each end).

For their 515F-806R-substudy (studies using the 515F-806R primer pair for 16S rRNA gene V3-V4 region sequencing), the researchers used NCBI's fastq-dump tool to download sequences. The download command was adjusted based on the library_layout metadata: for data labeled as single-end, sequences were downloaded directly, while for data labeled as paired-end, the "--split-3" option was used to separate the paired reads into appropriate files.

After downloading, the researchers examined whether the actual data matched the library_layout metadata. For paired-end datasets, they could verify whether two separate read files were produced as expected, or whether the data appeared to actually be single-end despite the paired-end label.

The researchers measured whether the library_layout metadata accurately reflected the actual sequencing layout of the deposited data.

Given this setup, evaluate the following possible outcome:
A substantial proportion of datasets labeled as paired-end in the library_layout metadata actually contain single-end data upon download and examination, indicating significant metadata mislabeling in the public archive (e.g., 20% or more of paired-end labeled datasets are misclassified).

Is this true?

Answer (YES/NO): NO